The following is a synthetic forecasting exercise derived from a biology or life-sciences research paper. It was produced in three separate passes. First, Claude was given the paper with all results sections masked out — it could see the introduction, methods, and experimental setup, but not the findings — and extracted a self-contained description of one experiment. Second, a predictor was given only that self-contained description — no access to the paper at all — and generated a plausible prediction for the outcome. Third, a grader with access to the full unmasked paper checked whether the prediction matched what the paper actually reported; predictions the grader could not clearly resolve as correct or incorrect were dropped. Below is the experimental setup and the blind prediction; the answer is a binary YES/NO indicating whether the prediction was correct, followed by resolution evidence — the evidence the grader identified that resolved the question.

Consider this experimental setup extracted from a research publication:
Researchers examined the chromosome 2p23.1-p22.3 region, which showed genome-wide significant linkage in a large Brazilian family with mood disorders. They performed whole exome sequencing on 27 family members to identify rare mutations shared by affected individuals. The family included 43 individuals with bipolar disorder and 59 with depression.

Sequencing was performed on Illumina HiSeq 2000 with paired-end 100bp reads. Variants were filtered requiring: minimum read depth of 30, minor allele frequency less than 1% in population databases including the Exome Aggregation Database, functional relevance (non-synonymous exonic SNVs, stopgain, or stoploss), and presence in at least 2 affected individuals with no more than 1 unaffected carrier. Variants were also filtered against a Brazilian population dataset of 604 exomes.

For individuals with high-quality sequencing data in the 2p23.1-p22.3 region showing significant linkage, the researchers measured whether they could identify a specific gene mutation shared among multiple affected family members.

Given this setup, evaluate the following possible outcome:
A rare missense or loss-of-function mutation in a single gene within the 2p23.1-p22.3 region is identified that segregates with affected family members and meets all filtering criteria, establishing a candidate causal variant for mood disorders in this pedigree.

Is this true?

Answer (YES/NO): YES